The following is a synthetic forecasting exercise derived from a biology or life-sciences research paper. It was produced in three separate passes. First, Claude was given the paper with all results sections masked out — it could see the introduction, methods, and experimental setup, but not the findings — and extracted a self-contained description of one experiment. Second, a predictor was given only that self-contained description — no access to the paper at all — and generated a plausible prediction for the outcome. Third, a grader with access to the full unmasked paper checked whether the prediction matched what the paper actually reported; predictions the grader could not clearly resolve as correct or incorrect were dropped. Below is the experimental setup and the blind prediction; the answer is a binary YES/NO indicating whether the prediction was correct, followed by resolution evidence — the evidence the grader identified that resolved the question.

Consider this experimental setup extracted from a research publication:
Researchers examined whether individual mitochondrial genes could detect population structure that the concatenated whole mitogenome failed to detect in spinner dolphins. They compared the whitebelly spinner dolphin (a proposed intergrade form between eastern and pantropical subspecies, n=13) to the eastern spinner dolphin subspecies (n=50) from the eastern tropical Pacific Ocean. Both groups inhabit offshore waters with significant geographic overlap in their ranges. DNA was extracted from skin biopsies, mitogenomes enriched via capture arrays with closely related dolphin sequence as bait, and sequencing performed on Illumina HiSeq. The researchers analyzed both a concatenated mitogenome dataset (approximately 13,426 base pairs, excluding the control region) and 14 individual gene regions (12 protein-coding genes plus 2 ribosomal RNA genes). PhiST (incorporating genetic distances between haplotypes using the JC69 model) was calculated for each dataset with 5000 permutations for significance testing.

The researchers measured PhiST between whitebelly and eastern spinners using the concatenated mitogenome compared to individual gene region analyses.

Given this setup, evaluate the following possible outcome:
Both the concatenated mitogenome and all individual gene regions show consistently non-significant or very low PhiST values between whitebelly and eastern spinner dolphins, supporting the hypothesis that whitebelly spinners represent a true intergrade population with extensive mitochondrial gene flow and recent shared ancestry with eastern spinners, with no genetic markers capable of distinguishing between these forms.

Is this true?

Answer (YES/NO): NO